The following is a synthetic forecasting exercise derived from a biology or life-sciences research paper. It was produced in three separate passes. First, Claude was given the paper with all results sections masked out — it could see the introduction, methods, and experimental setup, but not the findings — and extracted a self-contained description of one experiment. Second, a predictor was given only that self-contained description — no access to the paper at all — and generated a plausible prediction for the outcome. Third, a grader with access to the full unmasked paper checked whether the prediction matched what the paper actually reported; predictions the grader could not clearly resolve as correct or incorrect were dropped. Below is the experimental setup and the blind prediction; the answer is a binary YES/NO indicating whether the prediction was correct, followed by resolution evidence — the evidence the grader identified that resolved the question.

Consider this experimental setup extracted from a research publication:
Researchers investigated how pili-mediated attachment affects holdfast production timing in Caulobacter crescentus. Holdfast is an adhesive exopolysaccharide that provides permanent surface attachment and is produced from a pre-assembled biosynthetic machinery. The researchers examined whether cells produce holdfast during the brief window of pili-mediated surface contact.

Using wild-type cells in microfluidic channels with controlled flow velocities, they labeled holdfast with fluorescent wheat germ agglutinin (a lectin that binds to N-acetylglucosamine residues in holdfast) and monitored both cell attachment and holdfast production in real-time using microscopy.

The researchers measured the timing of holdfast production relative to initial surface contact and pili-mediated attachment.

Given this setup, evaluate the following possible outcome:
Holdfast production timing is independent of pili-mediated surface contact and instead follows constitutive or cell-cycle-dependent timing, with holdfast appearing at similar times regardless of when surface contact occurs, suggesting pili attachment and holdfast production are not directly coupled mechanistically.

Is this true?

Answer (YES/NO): NO